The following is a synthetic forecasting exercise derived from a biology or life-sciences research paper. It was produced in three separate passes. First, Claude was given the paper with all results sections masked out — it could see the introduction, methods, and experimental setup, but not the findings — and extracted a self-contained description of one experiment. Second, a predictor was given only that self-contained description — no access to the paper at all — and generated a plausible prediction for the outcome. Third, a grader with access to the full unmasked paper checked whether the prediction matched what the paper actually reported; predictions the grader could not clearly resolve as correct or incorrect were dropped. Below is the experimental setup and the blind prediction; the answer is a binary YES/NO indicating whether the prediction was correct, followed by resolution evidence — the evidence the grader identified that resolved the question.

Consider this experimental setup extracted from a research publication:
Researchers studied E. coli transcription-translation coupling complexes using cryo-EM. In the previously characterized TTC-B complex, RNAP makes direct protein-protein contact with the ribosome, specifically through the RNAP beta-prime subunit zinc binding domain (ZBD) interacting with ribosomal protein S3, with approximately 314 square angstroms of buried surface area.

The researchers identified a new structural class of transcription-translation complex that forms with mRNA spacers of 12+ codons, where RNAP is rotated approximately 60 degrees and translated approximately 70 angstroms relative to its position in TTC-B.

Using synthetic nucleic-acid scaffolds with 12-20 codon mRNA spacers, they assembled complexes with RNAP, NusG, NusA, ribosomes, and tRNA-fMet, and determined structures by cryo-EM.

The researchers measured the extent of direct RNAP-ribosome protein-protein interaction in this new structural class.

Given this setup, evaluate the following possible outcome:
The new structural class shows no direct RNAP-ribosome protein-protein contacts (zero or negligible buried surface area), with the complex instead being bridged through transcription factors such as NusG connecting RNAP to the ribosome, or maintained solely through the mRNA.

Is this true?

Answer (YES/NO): YES